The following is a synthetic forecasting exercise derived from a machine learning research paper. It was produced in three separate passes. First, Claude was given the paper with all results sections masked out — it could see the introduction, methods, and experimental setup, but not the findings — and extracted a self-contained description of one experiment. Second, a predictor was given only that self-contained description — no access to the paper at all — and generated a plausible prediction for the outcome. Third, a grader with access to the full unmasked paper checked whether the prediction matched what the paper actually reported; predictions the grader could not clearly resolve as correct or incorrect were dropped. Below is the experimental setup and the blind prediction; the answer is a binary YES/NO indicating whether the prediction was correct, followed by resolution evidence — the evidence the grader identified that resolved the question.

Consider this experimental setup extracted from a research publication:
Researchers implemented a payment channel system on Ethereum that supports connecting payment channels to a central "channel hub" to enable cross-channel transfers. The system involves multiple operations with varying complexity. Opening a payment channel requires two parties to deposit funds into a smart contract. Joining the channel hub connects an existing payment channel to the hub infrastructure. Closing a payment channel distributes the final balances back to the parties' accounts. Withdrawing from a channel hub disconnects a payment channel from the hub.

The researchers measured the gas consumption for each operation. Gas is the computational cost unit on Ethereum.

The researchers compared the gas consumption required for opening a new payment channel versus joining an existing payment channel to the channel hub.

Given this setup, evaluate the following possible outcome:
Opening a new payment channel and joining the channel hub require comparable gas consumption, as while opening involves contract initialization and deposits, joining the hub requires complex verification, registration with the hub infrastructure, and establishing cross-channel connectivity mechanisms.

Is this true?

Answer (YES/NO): YES